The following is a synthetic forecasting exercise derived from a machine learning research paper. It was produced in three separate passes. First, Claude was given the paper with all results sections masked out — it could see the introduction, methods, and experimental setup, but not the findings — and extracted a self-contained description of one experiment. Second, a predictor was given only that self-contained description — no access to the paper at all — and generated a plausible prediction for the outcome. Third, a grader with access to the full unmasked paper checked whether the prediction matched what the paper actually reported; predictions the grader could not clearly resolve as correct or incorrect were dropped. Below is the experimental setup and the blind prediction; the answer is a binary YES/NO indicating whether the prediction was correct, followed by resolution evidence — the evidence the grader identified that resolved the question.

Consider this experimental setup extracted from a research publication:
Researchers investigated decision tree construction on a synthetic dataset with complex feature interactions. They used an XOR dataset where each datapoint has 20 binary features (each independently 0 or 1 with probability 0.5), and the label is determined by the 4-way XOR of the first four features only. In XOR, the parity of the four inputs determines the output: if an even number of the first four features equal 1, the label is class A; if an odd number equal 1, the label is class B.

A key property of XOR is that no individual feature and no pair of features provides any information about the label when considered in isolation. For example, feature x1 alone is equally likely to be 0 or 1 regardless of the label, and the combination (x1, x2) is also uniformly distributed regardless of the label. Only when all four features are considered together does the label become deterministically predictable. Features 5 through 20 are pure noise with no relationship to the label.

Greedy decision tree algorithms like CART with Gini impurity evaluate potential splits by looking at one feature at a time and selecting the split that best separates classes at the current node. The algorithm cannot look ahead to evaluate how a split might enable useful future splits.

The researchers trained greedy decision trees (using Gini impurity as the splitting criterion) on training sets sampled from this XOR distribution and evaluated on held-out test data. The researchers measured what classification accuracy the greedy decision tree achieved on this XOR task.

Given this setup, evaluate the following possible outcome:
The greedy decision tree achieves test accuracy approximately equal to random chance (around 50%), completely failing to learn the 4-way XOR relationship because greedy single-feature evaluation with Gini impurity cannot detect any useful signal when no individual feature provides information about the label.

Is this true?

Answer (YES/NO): NO